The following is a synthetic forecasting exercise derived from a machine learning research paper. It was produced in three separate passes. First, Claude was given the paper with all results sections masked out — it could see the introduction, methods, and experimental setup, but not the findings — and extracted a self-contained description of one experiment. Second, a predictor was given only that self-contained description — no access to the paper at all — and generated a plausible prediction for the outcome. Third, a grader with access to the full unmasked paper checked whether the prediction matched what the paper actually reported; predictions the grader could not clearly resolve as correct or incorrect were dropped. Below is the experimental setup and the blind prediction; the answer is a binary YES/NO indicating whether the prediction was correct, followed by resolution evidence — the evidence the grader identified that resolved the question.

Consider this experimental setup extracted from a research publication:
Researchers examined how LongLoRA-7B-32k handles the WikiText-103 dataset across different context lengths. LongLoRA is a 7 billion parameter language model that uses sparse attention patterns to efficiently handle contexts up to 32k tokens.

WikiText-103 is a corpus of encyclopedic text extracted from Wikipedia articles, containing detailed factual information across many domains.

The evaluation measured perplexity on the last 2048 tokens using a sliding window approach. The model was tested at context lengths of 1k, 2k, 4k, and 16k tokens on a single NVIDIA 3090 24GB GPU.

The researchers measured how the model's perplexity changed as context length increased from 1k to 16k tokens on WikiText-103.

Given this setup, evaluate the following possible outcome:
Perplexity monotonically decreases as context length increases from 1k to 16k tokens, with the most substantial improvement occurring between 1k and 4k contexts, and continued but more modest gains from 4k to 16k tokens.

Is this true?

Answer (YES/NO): NO